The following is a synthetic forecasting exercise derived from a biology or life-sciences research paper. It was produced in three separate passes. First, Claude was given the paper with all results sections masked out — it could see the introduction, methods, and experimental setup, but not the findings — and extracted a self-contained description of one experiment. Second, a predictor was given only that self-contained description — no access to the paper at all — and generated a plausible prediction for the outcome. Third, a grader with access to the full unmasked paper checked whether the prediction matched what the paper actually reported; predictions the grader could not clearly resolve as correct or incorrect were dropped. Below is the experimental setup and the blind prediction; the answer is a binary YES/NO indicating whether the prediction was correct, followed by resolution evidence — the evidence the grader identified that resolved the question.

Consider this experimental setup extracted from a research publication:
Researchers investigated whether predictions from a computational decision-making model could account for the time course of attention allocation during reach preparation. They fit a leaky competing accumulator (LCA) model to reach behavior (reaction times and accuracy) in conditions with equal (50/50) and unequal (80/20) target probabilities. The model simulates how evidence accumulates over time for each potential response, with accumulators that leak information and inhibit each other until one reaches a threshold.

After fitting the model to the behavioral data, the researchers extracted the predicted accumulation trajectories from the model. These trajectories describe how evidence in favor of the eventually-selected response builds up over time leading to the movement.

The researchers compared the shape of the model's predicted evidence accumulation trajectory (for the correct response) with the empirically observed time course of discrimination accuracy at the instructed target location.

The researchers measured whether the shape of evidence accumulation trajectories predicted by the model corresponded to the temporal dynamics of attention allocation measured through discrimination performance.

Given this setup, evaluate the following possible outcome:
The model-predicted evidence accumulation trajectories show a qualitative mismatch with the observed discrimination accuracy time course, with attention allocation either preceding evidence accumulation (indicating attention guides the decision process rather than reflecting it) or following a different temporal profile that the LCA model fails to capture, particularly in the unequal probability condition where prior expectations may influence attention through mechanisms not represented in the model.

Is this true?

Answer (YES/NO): NO